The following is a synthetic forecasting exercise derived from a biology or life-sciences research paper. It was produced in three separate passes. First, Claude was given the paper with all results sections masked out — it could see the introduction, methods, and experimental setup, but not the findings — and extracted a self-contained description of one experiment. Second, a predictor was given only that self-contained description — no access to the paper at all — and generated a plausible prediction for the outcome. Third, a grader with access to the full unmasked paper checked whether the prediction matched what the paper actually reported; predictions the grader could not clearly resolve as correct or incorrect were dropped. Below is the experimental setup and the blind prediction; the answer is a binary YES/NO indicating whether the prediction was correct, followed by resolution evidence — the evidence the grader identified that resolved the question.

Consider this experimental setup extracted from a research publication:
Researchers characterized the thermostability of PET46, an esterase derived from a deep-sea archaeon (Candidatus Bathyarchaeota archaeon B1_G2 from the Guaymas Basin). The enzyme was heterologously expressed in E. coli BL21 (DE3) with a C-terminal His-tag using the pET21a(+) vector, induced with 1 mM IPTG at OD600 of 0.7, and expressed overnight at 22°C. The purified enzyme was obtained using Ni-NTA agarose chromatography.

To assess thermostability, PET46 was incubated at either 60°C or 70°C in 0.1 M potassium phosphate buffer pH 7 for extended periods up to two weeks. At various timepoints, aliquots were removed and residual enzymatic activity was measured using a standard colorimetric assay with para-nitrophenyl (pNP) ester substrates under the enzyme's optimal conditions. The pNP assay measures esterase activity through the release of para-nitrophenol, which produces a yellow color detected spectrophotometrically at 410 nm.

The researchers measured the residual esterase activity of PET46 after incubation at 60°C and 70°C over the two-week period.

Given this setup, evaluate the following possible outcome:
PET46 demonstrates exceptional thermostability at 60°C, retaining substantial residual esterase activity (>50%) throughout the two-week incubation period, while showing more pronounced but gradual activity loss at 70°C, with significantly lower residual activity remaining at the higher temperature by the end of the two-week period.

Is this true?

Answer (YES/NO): NO